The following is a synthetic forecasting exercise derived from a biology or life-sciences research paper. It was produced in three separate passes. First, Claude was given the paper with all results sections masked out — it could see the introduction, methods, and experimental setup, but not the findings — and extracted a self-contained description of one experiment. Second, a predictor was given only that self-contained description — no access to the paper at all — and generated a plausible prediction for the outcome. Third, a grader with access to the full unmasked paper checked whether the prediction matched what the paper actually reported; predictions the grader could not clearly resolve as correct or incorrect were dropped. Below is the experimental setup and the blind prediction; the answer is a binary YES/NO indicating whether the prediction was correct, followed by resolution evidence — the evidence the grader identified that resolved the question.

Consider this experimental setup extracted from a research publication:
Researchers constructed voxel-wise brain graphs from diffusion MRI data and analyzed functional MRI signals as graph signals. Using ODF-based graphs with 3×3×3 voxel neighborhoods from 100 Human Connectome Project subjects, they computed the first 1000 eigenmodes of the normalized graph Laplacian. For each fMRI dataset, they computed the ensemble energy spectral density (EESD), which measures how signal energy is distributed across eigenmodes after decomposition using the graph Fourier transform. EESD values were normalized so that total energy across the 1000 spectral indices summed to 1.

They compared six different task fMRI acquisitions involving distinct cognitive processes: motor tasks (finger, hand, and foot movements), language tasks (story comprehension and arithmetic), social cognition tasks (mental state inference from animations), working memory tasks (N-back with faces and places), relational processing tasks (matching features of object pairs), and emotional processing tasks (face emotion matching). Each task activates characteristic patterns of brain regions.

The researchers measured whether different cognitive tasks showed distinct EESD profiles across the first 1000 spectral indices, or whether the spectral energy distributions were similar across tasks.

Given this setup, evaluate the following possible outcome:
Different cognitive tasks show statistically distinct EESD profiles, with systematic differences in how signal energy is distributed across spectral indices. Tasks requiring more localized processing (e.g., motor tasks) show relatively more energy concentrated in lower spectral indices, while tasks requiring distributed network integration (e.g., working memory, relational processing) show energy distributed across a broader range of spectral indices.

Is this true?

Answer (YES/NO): NO